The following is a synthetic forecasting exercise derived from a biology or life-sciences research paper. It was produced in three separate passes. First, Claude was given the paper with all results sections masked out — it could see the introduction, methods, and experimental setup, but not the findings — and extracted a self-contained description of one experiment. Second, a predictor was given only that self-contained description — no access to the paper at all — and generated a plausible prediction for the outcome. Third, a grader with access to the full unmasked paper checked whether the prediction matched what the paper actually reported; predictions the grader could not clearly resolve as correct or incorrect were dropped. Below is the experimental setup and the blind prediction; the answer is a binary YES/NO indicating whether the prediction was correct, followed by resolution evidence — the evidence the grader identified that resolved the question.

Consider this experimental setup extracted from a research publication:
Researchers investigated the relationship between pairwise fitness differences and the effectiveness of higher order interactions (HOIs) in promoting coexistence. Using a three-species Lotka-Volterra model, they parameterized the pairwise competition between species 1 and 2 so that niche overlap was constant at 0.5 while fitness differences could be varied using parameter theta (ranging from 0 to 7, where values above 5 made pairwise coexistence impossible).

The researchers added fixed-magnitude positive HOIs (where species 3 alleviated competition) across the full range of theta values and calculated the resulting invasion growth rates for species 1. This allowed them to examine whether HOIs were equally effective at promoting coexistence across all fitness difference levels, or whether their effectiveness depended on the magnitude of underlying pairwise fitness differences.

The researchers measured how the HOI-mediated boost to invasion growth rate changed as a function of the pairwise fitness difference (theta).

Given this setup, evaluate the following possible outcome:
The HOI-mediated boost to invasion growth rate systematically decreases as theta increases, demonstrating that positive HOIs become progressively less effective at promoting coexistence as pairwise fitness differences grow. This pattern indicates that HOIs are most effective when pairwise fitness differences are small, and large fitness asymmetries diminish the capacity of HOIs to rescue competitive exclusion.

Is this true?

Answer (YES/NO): NO